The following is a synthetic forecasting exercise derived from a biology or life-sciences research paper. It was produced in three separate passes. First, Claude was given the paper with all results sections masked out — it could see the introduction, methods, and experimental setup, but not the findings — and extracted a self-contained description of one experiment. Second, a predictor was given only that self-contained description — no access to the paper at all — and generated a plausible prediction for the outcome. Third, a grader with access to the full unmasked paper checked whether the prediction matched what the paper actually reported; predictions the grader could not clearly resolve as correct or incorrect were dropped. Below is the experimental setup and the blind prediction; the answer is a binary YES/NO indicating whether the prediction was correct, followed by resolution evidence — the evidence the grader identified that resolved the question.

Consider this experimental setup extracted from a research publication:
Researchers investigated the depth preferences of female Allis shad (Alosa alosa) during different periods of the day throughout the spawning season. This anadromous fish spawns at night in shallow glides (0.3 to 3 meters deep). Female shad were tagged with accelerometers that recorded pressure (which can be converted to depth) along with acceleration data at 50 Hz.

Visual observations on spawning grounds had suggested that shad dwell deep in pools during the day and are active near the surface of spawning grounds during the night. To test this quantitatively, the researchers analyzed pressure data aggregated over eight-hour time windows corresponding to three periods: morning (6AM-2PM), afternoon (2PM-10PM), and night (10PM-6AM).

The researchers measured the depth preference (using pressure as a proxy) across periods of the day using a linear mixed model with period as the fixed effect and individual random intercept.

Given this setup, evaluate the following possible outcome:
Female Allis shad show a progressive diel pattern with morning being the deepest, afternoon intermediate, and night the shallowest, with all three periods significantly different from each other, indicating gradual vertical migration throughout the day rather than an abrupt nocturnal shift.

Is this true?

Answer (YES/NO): NO